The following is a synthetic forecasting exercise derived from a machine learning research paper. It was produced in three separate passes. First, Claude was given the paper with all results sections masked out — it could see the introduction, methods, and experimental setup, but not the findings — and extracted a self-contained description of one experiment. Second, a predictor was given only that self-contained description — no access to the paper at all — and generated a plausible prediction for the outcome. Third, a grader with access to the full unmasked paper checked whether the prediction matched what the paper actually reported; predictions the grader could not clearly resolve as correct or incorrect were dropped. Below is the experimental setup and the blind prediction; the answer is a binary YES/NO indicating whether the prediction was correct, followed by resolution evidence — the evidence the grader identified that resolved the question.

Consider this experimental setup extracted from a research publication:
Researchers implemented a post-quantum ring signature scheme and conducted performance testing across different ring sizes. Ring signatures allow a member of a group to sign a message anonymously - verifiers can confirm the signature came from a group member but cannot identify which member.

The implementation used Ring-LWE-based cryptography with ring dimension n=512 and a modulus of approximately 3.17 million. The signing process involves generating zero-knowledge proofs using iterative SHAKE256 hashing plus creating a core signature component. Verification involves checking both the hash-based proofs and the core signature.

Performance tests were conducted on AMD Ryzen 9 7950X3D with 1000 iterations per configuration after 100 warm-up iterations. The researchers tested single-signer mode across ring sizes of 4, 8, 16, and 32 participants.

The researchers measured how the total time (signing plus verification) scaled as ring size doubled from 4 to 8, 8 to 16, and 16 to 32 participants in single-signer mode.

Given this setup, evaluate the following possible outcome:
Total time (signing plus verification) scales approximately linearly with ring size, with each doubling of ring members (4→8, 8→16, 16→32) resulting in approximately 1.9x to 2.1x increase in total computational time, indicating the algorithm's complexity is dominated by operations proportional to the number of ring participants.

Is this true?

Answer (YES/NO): NO